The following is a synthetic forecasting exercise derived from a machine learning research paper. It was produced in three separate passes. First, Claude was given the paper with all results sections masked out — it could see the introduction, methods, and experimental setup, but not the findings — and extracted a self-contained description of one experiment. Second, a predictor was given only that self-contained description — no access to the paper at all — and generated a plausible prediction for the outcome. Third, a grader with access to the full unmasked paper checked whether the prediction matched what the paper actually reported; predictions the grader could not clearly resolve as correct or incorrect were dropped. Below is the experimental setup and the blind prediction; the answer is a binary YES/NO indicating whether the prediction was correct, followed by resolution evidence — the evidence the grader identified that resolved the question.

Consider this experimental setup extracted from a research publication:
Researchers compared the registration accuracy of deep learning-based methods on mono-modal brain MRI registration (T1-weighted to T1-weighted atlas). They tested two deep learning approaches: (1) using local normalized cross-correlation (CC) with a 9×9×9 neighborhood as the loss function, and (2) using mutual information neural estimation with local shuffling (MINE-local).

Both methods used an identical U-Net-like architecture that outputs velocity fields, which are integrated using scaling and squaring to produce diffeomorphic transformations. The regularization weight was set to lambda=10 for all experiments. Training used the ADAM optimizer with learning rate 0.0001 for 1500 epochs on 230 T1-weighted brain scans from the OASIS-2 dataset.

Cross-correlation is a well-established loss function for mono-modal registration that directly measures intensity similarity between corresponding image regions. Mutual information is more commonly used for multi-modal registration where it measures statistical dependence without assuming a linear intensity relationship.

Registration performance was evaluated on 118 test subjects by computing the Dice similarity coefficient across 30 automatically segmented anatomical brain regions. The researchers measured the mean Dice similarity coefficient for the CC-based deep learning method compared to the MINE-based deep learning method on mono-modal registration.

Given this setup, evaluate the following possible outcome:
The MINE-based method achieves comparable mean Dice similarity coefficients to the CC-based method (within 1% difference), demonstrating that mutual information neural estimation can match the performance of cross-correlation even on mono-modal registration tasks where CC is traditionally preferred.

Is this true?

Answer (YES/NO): YES